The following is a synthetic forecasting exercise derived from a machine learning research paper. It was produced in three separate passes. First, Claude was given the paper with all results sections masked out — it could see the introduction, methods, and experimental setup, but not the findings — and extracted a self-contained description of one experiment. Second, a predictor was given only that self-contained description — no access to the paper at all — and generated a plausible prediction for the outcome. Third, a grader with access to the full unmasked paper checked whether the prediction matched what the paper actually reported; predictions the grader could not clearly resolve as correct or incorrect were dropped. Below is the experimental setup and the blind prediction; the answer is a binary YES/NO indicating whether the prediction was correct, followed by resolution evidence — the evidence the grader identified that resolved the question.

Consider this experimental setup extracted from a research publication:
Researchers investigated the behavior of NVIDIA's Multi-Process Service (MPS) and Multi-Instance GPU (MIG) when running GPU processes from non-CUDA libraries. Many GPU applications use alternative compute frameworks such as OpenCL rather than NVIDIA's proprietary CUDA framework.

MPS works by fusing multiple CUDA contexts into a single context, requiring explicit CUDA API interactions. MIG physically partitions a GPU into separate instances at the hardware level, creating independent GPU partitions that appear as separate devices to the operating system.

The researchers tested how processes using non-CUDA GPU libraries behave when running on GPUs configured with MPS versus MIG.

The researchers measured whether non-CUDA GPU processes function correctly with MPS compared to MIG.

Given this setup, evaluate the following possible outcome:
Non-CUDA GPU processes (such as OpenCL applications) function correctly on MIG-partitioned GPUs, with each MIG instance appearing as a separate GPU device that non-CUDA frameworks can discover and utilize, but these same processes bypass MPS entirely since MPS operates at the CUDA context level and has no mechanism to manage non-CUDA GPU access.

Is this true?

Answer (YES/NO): NO